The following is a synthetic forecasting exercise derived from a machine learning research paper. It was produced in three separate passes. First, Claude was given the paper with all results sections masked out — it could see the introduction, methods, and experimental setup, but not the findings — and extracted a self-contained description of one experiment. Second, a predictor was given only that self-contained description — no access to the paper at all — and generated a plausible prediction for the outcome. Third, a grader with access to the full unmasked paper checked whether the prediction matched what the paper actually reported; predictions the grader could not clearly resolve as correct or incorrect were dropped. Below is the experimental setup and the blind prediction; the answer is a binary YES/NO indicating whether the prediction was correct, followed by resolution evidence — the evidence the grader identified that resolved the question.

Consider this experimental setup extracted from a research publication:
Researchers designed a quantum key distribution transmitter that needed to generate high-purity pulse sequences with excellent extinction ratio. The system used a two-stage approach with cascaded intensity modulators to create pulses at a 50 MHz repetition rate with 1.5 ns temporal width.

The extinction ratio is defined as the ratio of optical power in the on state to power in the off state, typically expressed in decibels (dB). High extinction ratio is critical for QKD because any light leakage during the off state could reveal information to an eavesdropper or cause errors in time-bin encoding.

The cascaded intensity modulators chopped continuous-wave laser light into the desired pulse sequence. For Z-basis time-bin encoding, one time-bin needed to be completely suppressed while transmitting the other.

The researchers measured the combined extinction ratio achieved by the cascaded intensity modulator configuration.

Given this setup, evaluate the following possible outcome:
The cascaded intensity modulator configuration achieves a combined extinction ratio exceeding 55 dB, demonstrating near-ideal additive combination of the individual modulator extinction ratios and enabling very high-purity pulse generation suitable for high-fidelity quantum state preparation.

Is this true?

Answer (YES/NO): NO